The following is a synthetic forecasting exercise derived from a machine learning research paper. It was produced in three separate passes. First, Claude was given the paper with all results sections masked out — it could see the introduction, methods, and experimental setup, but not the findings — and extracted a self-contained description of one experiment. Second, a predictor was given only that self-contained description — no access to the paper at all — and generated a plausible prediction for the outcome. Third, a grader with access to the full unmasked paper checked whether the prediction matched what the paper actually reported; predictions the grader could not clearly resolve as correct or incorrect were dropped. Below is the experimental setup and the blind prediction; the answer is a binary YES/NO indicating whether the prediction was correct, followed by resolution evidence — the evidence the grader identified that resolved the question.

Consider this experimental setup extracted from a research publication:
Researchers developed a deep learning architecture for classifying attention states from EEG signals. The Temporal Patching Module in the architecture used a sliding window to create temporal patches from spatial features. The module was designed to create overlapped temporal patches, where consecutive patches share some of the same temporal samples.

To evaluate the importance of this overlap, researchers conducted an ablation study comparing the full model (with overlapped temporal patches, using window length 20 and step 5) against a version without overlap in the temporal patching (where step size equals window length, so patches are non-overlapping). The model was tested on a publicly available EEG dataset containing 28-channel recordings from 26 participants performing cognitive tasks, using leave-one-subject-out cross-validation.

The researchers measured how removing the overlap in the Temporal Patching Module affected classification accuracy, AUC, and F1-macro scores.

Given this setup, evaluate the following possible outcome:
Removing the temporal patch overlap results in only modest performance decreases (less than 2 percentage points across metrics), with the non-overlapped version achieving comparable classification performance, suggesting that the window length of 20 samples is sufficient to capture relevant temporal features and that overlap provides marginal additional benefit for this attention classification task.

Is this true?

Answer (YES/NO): NO